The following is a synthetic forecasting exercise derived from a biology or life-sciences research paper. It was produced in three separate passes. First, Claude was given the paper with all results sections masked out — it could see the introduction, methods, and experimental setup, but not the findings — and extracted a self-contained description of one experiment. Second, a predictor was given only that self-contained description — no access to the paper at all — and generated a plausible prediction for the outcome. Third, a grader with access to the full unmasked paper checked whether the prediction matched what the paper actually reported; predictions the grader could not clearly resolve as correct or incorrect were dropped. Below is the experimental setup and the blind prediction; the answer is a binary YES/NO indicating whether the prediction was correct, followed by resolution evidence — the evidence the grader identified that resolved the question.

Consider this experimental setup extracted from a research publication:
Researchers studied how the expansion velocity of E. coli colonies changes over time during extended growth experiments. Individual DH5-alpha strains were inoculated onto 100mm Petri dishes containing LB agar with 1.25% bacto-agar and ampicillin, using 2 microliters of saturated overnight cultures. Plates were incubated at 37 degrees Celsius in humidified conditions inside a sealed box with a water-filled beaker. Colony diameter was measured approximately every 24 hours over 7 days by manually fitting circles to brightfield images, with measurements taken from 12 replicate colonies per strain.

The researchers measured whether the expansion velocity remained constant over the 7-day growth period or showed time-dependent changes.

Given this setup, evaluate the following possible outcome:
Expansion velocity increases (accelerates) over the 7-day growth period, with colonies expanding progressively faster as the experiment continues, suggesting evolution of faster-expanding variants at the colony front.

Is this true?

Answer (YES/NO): NO